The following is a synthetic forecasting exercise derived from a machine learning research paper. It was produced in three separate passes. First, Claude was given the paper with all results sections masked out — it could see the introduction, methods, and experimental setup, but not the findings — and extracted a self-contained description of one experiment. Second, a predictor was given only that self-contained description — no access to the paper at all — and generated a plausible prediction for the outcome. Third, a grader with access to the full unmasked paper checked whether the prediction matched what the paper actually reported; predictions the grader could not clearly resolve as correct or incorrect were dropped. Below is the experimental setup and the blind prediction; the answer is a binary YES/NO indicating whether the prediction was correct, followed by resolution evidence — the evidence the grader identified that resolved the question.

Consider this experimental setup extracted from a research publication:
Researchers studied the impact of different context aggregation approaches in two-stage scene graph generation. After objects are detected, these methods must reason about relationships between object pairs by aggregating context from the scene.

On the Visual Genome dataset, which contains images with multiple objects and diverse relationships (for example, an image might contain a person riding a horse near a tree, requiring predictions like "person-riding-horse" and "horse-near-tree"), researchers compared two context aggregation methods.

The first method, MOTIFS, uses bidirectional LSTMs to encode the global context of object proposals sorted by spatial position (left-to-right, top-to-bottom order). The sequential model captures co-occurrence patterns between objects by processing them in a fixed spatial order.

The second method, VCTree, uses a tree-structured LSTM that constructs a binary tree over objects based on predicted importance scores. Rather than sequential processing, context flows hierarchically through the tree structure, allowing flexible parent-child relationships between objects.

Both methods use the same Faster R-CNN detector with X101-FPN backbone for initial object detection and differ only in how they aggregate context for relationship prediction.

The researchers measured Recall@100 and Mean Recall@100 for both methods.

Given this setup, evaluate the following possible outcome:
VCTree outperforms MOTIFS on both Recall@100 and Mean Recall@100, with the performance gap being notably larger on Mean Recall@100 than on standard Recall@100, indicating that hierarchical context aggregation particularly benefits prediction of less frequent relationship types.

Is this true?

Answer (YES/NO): NO